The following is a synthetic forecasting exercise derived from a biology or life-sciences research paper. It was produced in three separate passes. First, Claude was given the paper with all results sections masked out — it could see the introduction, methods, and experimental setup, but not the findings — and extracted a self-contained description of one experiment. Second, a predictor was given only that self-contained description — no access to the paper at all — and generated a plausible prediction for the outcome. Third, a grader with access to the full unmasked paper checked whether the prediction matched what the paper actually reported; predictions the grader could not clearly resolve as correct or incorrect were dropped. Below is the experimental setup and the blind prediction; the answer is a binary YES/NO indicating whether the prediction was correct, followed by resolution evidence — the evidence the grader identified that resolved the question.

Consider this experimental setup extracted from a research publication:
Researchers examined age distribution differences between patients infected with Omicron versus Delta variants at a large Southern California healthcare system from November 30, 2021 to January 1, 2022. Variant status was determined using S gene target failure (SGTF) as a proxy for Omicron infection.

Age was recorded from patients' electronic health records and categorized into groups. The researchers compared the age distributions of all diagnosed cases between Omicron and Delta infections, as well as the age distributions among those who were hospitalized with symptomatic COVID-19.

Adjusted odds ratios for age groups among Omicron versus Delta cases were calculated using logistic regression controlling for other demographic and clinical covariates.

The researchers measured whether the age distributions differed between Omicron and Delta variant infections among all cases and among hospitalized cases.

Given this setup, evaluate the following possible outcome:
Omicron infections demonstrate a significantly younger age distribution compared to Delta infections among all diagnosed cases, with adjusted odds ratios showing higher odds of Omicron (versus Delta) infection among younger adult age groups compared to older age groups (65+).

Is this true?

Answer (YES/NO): YES